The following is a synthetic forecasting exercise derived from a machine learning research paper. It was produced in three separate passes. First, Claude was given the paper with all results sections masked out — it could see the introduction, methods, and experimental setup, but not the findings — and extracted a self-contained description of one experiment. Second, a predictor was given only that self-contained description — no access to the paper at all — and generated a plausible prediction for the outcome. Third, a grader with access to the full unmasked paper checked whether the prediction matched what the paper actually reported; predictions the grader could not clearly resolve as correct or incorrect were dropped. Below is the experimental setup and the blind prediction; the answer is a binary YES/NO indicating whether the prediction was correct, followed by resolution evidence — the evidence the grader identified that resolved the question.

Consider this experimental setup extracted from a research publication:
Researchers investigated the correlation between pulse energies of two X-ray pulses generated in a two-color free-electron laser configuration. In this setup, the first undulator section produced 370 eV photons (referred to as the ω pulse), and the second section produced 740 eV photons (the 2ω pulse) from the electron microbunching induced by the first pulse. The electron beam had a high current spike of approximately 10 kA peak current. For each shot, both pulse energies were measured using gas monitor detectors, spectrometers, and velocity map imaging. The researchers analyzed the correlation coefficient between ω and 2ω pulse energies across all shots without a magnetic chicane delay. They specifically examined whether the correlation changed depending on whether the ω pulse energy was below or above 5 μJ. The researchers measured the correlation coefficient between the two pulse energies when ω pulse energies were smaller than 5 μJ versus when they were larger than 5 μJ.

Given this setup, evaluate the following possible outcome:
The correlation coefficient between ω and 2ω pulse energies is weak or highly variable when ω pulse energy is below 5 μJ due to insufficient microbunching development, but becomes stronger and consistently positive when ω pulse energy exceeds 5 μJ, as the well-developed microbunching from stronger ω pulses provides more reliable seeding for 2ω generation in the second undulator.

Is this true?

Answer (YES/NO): NO